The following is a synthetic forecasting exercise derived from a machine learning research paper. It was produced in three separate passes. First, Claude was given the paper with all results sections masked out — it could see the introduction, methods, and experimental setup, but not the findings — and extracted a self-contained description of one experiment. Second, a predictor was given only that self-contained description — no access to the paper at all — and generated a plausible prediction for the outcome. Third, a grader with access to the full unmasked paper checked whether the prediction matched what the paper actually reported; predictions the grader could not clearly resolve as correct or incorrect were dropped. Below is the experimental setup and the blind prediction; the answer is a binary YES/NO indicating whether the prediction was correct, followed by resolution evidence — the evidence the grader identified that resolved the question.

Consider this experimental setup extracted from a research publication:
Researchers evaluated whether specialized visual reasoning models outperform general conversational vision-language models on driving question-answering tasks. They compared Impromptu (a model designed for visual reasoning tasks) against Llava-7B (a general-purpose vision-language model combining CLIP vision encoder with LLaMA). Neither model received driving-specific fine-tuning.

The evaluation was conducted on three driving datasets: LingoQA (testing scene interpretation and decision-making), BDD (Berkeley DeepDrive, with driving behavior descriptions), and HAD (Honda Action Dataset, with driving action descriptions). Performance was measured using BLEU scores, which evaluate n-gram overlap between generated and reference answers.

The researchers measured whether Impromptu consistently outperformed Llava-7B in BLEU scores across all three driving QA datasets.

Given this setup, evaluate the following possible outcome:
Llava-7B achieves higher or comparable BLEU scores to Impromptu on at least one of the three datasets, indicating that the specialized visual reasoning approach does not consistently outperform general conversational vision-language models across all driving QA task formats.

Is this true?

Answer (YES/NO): NO